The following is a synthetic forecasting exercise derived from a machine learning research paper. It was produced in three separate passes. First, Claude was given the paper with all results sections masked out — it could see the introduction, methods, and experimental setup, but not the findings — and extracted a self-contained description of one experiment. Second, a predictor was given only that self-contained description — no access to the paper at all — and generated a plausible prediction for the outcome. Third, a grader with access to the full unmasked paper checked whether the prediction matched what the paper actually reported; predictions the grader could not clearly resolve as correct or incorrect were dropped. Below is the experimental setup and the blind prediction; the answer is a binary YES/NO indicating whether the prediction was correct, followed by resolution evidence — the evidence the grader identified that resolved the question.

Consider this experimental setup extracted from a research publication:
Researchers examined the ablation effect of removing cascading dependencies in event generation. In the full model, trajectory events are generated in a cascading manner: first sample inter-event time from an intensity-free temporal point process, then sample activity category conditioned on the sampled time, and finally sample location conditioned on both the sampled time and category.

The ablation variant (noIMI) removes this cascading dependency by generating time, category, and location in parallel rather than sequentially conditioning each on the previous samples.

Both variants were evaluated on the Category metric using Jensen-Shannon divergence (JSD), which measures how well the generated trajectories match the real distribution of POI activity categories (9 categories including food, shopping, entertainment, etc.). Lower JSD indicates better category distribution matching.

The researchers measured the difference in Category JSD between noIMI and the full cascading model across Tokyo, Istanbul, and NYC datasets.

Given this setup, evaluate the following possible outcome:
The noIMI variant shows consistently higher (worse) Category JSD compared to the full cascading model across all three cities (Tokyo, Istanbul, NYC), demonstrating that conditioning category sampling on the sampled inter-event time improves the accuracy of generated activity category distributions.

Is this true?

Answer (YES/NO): YES